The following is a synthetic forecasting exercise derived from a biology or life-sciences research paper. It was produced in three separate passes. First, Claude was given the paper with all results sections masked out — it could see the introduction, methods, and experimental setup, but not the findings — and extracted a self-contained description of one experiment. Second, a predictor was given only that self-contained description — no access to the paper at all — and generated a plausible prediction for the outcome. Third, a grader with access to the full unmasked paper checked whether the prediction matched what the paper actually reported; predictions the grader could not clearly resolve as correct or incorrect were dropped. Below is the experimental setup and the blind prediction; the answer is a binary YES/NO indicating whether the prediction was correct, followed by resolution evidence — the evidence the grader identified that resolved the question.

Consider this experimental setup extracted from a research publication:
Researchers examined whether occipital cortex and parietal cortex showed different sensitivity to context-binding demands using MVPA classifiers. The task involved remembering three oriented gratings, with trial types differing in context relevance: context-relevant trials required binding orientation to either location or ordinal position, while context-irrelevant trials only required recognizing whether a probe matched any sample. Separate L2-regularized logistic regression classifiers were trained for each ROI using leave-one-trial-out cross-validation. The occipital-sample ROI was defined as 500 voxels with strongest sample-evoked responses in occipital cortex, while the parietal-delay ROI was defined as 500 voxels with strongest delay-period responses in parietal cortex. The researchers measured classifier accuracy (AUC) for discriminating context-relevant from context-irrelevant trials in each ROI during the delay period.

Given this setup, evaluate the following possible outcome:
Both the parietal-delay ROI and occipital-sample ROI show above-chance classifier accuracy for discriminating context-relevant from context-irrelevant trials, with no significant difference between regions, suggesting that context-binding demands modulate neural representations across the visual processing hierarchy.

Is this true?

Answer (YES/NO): NO